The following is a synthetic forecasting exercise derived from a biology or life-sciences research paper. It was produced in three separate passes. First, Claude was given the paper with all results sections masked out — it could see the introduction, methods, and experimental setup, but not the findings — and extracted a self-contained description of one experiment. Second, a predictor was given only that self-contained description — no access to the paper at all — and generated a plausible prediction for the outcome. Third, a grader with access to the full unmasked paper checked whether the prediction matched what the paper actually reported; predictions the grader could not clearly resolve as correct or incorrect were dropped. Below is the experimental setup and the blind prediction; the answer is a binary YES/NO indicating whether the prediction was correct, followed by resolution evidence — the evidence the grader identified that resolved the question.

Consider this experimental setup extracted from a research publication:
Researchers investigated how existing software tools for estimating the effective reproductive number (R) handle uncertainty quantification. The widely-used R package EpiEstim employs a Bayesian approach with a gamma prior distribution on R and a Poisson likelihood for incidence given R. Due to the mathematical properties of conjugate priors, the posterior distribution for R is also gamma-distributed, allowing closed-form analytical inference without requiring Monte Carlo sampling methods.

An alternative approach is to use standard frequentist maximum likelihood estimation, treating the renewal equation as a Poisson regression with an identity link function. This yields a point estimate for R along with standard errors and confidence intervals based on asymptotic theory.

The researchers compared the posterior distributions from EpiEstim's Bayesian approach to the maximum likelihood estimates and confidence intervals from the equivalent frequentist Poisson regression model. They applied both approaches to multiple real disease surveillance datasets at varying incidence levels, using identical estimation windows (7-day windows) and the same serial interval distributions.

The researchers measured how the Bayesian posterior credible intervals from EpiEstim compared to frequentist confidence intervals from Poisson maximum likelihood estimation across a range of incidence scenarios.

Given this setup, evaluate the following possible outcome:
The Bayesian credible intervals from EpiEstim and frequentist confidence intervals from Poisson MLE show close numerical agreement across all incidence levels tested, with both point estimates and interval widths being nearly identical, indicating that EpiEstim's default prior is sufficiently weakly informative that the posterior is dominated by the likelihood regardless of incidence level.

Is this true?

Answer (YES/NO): NO